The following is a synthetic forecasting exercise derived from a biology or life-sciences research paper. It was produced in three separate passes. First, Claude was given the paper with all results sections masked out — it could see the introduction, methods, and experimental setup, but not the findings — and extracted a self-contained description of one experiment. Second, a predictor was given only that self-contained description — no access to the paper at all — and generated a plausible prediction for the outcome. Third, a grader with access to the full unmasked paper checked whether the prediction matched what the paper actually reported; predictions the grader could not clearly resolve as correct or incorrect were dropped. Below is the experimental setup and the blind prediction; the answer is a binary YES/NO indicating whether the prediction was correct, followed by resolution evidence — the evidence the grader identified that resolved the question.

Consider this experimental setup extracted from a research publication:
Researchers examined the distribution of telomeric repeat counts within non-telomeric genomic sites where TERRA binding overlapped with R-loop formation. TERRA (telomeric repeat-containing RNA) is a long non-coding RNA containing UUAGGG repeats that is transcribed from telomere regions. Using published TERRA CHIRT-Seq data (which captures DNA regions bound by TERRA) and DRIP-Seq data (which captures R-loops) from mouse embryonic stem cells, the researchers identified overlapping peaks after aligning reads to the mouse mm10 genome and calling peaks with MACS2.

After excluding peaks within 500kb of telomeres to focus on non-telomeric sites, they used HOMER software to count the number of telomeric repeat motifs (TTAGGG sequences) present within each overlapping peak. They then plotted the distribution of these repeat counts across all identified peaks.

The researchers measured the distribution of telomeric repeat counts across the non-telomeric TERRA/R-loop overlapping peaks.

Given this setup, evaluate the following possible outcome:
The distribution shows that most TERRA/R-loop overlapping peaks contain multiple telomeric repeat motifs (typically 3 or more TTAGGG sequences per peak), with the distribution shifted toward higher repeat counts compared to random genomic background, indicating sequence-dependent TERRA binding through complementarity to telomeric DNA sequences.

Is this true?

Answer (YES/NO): NO